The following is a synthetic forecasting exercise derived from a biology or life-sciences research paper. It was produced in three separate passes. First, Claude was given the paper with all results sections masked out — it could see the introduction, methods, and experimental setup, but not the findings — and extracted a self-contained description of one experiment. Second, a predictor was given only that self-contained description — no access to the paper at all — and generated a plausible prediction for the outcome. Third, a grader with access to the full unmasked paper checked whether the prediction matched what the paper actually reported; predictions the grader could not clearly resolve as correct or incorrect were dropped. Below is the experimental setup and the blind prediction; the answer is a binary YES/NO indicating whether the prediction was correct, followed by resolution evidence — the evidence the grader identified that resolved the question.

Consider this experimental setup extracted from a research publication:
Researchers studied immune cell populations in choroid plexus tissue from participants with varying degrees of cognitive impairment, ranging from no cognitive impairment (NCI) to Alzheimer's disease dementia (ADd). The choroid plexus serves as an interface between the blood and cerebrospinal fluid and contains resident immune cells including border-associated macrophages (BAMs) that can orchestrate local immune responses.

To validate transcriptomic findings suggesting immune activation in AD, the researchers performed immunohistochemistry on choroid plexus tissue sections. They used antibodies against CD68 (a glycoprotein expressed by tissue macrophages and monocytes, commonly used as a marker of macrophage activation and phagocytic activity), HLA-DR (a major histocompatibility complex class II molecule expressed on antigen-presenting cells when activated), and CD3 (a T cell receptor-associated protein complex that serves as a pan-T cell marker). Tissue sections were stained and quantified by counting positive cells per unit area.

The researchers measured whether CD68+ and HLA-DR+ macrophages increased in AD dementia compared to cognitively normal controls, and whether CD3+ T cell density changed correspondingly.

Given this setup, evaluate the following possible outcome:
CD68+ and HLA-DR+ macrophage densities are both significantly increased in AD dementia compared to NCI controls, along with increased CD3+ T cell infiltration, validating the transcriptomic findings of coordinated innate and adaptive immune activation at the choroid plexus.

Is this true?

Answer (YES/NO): NO